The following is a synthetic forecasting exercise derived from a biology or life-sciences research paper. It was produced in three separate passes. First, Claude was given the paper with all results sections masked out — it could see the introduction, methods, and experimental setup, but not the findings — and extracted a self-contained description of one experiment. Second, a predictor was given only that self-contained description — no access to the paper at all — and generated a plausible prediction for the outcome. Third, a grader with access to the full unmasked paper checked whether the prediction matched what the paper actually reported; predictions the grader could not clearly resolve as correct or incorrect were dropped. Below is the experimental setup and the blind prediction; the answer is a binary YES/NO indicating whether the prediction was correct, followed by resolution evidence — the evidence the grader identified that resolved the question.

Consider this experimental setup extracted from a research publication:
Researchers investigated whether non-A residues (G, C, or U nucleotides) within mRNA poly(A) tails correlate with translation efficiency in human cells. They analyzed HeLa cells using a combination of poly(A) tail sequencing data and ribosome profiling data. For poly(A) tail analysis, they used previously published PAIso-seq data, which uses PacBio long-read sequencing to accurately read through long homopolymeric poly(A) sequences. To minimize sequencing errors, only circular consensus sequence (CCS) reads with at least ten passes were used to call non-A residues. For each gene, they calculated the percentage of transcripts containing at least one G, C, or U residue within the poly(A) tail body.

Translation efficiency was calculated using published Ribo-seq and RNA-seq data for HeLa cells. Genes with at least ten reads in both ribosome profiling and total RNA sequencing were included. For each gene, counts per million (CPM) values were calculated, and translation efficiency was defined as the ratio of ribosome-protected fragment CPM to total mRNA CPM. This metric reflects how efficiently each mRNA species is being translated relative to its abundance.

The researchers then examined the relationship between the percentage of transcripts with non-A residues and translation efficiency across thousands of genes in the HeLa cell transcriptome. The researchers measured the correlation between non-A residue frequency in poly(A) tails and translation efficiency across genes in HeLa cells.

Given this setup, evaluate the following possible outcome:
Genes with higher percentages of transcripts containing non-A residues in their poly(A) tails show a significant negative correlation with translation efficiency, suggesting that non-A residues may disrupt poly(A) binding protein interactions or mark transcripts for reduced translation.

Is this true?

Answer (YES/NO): NO